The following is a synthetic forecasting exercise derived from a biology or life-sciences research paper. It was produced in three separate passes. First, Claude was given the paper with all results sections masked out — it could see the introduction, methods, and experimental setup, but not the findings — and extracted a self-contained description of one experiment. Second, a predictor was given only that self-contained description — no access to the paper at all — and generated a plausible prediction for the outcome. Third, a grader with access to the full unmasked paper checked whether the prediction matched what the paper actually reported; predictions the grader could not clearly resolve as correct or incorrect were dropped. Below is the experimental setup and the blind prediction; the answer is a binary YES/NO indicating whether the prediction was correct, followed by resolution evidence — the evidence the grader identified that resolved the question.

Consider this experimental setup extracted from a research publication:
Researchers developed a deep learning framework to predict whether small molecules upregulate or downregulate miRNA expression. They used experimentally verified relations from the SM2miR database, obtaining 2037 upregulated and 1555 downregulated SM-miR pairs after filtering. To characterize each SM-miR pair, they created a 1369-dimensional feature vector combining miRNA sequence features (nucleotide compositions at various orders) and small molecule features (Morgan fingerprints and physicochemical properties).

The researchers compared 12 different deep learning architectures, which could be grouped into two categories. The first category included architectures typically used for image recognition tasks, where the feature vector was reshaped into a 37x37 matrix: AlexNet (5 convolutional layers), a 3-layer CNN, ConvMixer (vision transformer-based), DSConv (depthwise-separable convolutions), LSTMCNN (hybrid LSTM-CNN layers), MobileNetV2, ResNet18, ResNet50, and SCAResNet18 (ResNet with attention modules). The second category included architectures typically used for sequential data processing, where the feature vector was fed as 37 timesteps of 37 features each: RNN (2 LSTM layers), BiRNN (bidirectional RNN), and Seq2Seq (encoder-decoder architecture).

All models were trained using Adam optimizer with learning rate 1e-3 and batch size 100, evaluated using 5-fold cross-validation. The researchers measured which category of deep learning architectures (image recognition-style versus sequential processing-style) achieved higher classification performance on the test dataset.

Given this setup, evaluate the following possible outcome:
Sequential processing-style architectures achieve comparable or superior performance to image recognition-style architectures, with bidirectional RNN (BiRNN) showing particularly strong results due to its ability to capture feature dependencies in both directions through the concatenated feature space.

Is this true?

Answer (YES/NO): NO